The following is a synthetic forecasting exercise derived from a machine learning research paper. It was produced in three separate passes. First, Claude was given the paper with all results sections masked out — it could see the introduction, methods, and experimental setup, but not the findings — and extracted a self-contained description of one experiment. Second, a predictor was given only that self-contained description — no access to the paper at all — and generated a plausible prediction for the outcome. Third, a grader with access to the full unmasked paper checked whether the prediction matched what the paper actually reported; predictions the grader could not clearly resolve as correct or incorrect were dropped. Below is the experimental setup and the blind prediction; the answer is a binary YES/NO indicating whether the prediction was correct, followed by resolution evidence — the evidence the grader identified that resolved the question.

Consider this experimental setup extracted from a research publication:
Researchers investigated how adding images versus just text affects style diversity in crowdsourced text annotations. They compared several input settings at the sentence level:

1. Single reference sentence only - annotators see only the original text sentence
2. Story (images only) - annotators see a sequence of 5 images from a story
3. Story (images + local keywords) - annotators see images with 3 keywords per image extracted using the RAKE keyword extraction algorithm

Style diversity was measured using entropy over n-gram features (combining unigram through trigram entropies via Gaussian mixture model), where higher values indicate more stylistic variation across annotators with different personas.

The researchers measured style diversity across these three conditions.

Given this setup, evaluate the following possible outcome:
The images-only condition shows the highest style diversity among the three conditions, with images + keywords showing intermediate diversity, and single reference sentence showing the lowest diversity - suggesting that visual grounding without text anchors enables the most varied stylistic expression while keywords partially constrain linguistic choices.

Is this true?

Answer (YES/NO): NO